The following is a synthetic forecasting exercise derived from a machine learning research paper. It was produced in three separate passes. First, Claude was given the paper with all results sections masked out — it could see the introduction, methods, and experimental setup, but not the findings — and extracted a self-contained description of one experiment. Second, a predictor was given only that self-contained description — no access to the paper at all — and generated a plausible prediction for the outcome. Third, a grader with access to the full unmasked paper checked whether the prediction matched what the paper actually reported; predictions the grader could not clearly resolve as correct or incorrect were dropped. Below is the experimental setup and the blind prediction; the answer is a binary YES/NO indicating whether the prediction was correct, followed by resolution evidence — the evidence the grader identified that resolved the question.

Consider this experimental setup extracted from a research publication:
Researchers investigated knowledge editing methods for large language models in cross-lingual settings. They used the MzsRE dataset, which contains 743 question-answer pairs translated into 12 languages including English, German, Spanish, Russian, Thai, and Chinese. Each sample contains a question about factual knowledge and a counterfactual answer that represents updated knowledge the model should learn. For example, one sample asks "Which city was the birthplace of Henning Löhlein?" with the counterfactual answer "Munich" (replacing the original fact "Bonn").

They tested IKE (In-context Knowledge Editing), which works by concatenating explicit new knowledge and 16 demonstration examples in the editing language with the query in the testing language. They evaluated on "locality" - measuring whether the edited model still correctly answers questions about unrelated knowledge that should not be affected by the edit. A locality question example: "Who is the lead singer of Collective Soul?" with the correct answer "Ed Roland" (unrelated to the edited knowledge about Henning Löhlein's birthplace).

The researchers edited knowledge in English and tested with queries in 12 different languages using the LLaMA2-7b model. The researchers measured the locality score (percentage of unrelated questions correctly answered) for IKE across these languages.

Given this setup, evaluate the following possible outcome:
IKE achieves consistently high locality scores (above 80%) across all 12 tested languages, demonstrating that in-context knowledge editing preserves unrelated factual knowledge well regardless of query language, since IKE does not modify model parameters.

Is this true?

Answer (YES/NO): NO